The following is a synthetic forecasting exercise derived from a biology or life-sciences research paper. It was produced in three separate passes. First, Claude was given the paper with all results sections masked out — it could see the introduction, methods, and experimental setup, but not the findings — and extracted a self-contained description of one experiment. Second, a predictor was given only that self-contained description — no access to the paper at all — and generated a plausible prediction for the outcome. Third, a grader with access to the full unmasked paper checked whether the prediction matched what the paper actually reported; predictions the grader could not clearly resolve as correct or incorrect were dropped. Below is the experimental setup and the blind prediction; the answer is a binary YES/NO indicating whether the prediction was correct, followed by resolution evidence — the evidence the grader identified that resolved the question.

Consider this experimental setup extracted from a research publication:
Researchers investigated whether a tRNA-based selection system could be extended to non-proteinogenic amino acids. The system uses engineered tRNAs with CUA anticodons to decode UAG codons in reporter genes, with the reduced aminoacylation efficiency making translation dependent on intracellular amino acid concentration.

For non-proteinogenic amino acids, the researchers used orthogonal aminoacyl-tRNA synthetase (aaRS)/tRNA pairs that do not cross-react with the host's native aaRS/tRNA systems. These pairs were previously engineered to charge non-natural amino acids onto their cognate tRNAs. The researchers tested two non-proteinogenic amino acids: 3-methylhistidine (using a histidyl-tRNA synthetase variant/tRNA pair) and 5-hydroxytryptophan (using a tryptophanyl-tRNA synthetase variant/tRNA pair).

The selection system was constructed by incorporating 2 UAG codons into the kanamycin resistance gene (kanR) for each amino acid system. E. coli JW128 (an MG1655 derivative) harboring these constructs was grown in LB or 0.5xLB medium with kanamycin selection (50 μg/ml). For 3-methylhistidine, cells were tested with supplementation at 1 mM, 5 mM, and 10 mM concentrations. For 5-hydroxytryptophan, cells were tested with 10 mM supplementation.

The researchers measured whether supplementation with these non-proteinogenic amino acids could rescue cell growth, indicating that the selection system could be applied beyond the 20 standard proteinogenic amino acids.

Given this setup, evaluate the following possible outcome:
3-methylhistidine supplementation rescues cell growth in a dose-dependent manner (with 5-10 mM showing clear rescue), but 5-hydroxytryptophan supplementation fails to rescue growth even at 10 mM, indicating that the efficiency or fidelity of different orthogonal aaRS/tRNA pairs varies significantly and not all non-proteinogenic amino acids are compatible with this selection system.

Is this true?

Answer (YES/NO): NO